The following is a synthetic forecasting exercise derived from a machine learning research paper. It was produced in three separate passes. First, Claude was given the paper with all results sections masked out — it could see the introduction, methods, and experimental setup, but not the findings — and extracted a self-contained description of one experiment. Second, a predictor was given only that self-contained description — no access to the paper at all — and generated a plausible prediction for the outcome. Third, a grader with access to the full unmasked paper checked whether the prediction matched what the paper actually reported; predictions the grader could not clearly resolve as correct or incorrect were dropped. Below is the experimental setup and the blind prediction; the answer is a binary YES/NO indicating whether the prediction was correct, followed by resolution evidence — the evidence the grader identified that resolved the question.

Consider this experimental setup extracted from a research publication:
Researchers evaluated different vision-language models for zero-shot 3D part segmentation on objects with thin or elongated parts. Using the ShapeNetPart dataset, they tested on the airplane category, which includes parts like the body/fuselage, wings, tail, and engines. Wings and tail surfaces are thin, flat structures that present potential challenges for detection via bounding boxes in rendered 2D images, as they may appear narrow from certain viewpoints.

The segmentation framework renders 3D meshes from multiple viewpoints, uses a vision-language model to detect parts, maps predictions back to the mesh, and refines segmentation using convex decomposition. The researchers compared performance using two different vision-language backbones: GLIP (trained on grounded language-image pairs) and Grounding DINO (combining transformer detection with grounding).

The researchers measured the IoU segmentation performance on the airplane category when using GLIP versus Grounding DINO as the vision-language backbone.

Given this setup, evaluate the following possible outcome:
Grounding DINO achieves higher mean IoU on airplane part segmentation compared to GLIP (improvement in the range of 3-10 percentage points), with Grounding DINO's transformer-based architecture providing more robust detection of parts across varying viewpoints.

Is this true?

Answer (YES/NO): NO